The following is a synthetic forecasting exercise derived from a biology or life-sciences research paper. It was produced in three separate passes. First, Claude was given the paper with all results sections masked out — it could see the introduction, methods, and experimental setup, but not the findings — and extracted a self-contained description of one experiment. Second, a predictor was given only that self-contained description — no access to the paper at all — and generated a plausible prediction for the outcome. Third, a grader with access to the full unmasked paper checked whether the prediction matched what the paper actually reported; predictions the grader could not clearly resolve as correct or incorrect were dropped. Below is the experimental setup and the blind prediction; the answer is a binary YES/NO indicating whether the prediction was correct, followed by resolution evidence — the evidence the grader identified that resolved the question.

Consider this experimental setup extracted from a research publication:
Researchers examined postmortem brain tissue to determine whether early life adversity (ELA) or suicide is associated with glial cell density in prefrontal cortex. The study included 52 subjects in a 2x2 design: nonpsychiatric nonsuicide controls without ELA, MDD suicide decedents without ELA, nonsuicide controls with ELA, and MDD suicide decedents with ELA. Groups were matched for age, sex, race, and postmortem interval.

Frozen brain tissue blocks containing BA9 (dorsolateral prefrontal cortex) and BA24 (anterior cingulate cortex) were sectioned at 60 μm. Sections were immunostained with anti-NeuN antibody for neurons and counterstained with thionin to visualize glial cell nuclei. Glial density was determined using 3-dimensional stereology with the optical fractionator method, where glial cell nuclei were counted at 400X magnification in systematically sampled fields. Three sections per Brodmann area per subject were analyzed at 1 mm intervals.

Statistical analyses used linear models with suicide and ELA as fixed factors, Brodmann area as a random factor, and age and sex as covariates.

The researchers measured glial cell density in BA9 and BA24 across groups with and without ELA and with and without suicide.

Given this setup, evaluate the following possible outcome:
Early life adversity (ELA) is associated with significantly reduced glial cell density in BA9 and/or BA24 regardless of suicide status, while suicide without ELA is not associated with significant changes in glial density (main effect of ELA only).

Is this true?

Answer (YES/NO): NO